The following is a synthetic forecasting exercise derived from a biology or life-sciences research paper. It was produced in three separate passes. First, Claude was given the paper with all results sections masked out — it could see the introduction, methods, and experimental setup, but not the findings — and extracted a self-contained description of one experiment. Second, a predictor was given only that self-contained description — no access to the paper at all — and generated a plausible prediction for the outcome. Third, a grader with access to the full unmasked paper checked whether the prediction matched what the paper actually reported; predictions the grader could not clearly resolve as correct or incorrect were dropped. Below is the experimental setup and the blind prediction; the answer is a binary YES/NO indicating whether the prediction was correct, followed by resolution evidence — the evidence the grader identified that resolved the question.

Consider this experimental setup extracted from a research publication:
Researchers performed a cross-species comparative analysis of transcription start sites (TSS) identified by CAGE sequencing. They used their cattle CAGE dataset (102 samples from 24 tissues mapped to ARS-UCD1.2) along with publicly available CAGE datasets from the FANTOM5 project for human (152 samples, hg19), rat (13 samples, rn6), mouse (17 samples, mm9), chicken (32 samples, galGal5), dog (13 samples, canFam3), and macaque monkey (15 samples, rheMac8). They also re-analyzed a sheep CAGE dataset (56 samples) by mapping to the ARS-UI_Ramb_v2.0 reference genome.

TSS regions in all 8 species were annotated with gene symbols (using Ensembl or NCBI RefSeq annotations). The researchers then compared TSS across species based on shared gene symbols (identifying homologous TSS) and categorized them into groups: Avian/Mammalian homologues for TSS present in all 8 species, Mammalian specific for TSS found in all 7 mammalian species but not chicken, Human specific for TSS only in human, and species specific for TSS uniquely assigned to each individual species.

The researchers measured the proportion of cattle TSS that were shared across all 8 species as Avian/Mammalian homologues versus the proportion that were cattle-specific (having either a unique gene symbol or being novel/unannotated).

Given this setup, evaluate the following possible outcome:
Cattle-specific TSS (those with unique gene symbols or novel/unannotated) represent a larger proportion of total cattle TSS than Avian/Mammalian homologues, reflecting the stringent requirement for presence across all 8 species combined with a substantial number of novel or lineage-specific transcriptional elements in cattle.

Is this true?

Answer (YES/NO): YES